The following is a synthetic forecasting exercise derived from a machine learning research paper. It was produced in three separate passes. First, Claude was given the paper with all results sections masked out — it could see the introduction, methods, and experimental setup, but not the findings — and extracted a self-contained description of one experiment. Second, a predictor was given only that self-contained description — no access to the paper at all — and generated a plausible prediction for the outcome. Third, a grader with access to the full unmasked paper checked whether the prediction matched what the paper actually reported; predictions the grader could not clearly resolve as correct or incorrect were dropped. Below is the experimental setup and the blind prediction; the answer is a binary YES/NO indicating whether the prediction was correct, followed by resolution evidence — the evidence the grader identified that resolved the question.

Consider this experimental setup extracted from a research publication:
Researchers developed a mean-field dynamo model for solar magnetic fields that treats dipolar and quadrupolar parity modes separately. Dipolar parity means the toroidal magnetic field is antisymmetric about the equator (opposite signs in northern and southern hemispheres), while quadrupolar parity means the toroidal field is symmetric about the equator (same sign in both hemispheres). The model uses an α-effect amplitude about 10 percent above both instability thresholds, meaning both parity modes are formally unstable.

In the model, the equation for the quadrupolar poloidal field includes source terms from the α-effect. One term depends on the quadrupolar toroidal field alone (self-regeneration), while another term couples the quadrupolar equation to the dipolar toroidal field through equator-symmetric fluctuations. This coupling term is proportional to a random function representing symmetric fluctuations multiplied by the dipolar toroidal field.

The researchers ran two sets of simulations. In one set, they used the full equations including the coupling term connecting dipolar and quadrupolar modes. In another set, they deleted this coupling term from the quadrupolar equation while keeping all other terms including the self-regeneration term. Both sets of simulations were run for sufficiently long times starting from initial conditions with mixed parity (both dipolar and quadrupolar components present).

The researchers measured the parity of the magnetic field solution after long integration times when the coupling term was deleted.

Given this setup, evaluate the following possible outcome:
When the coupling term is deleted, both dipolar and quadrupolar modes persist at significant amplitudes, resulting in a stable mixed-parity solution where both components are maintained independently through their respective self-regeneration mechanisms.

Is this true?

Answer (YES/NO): NO